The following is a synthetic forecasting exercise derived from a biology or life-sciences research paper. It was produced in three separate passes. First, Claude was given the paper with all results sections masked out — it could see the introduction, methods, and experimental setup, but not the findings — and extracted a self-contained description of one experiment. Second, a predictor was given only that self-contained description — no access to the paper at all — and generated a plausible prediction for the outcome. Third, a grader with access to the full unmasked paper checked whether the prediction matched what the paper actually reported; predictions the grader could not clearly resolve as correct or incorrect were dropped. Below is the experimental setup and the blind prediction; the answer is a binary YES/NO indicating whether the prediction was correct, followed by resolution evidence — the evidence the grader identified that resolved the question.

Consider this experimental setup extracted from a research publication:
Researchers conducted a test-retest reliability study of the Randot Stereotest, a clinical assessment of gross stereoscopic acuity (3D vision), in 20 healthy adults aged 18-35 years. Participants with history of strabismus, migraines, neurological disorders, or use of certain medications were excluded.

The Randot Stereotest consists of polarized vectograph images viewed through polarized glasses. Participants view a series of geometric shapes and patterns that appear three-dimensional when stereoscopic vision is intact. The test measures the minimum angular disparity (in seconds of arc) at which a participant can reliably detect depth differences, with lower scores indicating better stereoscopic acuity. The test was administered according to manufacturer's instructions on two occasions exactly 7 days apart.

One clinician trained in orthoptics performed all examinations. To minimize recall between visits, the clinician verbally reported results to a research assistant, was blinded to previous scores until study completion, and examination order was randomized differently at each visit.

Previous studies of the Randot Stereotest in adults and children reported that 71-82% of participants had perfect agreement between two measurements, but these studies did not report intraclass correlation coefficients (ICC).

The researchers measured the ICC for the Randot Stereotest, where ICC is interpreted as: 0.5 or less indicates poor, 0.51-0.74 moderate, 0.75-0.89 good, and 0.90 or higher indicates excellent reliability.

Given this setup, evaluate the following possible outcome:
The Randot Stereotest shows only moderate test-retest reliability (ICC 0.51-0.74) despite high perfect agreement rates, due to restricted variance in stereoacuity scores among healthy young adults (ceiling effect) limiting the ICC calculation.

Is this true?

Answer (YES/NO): NO